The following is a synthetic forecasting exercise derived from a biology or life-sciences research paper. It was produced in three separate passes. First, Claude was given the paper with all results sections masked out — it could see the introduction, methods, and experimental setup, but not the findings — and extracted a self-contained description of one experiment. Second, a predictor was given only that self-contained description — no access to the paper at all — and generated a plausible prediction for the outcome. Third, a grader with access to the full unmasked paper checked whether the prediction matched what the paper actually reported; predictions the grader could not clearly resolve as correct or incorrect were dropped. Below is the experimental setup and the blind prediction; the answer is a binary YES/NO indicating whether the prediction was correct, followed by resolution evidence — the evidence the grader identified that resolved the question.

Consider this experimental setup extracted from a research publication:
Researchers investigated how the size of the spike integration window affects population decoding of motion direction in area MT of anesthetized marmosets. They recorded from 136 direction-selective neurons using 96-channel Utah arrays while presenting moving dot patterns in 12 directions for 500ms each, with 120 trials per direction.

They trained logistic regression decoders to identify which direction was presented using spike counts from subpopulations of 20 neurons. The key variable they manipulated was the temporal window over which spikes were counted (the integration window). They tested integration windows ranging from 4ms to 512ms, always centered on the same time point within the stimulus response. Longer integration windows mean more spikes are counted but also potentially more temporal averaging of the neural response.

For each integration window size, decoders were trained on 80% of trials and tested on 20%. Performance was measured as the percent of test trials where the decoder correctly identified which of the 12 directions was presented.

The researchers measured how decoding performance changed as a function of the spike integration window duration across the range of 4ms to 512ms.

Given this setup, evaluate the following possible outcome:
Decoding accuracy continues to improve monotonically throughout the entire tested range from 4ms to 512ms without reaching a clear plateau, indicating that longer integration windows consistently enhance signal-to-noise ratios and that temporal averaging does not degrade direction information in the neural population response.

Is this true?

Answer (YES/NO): NO